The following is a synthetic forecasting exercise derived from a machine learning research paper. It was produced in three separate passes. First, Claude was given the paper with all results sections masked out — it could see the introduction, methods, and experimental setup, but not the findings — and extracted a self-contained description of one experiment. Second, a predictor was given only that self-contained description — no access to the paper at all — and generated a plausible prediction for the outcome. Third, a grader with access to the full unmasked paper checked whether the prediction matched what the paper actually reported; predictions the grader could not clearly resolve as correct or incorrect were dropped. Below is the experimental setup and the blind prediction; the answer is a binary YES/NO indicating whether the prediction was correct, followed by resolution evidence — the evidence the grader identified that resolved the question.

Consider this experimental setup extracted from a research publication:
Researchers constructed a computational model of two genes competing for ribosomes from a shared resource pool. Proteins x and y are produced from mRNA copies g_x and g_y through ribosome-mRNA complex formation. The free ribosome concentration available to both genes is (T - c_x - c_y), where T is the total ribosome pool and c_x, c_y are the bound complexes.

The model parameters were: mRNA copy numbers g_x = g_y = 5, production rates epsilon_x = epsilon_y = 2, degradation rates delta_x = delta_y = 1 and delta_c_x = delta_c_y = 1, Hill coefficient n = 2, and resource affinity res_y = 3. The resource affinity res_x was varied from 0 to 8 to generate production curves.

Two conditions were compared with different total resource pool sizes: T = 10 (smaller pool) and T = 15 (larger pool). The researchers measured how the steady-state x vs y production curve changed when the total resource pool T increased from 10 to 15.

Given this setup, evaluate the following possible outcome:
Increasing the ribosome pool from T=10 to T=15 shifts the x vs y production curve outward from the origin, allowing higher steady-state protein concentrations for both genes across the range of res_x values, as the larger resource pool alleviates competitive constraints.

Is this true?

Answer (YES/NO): YES